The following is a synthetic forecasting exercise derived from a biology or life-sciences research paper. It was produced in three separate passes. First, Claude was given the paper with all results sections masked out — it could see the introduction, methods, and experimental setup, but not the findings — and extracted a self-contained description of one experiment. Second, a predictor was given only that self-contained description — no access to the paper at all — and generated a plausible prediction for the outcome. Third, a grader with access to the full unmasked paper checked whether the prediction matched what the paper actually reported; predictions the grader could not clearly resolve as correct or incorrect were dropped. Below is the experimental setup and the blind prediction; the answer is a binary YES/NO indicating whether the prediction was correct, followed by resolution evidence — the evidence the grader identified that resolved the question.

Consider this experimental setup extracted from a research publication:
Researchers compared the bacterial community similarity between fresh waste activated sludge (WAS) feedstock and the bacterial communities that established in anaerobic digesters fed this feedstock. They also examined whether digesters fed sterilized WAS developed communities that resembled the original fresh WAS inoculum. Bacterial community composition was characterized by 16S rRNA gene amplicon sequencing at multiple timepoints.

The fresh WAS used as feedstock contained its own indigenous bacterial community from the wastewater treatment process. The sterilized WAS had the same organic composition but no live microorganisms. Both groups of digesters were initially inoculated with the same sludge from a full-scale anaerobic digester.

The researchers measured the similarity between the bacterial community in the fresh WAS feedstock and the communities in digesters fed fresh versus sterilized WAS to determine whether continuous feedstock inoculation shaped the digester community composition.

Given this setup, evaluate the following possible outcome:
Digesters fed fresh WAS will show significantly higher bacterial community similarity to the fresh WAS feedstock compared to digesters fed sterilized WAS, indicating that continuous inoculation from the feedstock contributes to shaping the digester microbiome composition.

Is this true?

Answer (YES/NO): YES